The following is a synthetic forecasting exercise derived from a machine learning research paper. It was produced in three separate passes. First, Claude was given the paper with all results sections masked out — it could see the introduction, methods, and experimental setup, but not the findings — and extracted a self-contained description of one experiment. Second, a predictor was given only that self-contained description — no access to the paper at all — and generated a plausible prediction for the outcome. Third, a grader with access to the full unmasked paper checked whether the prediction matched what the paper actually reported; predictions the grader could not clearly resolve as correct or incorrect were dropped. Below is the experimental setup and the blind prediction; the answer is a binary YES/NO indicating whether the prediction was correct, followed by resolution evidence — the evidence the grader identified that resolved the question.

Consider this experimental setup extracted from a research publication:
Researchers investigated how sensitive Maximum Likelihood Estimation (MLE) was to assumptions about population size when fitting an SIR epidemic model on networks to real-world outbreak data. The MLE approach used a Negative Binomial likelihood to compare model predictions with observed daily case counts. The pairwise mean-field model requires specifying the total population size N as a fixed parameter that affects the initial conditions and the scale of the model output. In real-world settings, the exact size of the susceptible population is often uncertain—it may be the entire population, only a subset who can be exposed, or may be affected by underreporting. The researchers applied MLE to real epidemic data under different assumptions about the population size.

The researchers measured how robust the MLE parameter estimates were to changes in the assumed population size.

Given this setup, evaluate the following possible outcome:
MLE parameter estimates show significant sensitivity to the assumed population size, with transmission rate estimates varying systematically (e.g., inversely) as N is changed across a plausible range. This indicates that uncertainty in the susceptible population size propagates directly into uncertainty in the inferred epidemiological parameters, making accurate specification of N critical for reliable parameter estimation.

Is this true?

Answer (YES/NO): NO